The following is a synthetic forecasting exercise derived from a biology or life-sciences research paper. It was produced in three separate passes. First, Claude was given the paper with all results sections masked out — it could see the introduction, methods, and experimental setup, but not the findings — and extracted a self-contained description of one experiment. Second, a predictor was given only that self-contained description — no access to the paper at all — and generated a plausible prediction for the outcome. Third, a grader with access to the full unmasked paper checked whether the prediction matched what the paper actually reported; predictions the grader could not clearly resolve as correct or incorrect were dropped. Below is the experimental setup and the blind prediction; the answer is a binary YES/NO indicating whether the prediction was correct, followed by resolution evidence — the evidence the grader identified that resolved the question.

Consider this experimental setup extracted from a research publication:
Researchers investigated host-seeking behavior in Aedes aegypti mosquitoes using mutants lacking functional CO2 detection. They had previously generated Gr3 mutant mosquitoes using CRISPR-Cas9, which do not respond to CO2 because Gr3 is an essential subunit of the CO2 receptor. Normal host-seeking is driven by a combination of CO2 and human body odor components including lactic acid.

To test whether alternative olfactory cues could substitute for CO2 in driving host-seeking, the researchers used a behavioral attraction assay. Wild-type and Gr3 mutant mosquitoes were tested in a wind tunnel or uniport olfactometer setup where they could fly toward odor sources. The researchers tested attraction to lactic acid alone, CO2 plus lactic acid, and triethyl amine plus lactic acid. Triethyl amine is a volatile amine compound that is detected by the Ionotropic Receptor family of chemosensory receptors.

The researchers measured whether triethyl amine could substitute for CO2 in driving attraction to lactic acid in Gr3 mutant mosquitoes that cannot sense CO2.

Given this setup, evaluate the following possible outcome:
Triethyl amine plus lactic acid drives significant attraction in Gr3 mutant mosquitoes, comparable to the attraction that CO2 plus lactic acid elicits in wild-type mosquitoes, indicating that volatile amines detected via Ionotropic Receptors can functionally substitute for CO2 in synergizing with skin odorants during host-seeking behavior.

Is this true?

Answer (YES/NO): YES